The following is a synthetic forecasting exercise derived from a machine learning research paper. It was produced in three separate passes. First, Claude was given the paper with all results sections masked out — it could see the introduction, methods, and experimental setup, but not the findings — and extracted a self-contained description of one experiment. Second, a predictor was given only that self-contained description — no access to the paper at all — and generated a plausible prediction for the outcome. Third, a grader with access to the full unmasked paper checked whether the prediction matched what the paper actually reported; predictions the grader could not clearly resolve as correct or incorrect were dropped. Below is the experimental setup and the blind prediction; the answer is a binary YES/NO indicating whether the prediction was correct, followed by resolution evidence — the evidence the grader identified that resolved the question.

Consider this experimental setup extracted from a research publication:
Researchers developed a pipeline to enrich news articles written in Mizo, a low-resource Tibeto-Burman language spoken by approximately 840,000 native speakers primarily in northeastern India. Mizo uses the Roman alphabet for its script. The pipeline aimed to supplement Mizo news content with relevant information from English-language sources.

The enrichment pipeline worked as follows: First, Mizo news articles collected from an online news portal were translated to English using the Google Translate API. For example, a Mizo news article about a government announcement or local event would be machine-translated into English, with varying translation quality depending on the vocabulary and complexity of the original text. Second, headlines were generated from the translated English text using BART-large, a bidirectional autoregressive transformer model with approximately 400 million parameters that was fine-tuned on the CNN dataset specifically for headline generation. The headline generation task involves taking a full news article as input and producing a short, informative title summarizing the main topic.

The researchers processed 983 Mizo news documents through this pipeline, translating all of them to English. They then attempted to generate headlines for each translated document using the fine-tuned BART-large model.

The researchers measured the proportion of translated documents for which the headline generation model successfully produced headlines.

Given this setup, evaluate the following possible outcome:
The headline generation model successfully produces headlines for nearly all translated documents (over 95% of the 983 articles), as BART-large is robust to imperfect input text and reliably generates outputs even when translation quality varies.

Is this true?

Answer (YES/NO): NO